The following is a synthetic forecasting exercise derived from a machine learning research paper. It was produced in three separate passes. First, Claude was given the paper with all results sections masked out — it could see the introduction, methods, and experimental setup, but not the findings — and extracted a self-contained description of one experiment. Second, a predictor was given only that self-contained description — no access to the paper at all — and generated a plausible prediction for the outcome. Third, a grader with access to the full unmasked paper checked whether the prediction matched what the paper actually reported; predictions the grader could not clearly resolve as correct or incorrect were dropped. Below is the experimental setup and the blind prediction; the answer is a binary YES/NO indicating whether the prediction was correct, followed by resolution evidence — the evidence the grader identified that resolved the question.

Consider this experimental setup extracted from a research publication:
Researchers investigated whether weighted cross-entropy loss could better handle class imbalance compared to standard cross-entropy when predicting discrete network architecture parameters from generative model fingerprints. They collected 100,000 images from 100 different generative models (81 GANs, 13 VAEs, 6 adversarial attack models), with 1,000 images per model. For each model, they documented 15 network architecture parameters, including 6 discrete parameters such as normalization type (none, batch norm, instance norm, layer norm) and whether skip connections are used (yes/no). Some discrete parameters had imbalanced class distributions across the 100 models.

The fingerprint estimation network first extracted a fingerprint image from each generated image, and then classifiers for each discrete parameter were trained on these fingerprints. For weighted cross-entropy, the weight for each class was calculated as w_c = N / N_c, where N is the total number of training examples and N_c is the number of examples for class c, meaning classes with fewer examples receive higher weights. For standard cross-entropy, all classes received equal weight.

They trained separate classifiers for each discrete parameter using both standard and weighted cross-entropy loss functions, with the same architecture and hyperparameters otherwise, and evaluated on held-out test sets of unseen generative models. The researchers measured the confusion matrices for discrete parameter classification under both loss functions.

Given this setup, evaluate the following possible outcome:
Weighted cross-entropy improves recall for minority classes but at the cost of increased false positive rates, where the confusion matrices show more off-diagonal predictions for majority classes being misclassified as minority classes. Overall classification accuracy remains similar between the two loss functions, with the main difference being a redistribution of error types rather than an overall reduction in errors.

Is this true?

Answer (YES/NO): NO